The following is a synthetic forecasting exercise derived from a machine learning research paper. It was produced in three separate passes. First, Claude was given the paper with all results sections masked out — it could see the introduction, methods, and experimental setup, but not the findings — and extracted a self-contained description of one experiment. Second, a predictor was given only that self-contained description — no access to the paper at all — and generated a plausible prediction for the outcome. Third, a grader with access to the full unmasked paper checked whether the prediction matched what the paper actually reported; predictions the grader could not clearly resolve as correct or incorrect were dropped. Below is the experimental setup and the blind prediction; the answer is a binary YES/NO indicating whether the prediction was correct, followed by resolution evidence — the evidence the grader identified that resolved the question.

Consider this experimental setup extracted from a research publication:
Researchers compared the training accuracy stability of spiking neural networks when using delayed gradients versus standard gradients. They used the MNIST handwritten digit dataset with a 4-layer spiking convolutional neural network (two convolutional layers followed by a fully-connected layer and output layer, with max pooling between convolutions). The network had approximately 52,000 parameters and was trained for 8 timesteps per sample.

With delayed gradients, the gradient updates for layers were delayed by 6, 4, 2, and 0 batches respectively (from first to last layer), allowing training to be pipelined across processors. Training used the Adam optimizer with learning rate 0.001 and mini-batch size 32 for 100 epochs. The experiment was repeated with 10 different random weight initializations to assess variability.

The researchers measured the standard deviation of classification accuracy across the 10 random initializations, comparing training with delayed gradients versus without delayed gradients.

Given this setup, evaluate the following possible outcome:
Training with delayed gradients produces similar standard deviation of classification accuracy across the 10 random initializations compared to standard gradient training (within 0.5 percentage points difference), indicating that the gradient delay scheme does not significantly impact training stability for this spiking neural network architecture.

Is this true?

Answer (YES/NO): YES